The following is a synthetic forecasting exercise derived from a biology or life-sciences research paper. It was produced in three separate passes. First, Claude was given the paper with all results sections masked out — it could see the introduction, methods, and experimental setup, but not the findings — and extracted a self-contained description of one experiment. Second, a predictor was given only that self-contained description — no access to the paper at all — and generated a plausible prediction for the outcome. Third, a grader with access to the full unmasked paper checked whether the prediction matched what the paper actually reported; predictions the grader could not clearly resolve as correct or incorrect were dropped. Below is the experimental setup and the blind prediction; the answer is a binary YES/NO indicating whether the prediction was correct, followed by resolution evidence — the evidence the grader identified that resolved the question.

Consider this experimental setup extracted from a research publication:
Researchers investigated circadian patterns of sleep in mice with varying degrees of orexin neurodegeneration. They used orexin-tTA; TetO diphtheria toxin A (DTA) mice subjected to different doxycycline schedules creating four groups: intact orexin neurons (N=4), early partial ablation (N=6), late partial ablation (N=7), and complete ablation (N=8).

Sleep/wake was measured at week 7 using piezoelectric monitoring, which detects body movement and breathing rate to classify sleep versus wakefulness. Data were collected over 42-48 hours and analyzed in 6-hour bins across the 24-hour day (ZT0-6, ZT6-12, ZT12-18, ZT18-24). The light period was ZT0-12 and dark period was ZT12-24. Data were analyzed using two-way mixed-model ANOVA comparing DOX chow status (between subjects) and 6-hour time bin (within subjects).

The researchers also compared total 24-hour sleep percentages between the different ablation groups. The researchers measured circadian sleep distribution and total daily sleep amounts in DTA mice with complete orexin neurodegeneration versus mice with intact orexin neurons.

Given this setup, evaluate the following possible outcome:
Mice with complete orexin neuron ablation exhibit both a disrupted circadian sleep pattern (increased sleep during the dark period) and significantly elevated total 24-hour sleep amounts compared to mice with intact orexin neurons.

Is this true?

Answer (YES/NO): NO